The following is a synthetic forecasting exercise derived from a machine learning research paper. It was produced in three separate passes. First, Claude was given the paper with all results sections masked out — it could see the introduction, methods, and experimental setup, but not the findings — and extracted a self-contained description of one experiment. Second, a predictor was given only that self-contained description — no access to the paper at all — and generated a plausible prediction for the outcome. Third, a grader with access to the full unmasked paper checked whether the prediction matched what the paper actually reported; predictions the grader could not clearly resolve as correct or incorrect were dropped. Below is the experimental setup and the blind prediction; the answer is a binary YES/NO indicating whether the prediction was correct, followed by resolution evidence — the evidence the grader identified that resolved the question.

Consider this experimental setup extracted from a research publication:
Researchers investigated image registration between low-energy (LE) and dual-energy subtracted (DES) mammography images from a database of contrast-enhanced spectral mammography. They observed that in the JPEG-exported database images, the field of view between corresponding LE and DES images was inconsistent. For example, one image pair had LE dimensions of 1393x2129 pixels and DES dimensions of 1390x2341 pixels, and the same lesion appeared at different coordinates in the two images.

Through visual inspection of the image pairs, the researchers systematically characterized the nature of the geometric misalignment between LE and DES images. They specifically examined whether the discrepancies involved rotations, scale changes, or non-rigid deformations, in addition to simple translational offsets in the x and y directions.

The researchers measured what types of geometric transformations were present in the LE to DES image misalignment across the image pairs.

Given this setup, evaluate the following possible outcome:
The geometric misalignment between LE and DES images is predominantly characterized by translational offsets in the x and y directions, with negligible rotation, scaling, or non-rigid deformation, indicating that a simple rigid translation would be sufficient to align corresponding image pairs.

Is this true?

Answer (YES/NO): YES